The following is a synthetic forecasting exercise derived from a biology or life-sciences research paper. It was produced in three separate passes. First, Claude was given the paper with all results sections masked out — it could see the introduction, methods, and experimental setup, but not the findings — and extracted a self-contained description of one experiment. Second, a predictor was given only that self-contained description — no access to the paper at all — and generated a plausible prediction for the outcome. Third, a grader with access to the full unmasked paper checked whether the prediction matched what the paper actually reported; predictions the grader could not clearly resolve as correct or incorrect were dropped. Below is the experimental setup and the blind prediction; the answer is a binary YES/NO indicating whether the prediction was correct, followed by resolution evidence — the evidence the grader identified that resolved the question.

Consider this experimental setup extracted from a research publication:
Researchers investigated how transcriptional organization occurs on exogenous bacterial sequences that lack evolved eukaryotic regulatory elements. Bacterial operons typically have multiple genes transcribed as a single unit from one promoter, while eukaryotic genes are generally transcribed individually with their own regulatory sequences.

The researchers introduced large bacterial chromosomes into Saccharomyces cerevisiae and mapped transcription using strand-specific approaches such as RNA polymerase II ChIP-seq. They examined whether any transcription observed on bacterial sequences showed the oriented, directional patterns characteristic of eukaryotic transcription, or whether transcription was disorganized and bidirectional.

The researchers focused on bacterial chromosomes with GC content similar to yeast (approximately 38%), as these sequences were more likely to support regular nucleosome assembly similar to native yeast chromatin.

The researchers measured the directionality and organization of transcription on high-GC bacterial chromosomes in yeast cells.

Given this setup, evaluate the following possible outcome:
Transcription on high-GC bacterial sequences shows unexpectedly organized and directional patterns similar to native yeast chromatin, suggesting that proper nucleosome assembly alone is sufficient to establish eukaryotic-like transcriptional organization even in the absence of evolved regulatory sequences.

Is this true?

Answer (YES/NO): YES